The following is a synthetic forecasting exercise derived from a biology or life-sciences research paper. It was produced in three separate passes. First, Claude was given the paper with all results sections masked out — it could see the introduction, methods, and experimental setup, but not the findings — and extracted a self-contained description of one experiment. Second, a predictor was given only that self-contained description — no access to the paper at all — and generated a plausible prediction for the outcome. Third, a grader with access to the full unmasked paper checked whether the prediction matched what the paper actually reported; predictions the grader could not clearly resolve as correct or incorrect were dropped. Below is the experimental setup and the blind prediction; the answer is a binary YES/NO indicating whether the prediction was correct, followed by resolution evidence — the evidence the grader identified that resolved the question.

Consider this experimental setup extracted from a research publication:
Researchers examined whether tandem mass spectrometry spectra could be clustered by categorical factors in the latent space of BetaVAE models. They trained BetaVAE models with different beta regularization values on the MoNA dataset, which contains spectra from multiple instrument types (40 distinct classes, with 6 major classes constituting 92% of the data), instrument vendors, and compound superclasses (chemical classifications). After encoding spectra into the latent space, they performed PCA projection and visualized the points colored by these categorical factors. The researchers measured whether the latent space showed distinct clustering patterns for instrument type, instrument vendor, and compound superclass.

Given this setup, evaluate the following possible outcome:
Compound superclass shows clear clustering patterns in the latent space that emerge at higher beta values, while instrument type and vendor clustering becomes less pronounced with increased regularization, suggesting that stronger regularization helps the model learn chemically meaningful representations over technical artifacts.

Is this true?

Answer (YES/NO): NO